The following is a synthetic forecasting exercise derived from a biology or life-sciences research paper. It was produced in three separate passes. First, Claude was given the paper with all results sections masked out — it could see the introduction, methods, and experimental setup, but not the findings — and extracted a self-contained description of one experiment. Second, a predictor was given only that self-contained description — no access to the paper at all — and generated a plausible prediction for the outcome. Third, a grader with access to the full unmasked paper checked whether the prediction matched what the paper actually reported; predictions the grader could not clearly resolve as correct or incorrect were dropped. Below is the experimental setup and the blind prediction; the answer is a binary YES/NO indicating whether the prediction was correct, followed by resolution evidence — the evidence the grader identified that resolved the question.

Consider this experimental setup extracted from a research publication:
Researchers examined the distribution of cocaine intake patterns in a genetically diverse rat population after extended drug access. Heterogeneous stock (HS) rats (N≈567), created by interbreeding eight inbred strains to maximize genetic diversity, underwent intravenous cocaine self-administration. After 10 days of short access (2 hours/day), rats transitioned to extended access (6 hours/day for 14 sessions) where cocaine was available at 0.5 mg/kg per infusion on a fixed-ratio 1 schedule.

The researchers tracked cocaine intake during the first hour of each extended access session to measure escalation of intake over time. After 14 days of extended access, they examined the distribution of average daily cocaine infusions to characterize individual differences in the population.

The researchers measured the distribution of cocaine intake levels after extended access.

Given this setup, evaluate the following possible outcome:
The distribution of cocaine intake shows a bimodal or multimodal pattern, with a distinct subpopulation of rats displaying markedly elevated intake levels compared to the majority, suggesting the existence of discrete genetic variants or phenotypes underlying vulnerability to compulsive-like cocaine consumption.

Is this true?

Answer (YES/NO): NO